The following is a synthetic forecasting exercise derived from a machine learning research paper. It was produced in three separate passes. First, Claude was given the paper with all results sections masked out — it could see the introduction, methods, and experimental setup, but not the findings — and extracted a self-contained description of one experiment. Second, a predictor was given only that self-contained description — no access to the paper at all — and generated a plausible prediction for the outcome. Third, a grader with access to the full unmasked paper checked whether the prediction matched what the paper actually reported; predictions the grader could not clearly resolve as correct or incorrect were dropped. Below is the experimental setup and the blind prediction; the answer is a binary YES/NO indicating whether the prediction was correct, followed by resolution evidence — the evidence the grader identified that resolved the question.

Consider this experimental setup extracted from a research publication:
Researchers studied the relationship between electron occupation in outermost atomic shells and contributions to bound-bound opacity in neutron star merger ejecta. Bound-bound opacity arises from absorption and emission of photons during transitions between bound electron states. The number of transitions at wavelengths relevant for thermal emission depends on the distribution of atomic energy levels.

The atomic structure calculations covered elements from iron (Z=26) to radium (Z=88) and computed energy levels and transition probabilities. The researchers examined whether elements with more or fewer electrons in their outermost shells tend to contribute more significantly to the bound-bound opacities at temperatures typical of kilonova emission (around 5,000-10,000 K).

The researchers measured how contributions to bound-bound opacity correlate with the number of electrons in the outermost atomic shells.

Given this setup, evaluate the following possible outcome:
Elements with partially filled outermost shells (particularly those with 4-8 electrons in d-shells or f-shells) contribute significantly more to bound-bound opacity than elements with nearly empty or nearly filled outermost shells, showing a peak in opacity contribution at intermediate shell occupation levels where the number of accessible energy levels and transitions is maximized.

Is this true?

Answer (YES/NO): NO